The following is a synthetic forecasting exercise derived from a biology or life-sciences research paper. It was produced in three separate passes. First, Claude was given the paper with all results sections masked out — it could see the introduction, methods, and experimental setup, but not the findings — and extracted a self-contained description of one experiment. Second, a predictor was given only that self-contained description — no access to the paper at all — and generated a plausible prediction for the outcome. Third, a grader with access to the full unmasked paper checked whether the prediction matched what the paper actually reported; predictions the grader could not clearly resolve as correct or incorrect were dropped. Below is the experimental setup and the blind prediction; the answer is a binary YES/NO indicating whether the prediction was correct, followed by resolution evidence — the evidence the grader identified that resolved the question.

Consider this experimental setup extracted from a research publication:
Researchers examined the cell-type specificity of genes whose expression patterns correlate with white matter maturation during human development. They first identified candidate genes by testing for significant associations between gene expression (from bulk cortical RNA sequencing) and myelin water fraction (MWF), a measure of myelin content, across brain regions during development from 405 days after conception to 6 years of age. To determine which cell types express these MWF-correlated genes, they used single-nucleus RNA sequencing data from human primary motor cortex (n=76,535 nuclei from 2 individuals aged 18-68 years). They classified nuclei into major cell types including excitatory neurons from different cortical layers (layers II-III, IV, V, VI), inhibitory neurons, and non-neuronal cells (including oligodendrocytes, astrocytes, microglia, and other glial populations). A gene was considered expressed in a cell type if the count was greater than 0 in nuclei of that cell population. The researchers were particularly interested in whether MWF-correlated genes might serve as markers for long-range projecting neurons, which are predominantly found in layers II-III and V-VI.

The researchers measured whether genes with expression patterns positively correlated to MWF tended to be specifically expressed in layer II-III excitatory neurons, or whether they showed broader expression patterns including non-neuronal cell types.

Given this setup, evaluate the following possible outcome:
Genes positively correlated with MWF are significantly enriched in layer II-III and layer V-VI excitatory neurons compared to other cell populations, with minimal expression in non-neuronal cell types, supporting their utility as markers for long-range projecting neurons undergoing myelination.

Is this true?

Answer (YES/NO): NO